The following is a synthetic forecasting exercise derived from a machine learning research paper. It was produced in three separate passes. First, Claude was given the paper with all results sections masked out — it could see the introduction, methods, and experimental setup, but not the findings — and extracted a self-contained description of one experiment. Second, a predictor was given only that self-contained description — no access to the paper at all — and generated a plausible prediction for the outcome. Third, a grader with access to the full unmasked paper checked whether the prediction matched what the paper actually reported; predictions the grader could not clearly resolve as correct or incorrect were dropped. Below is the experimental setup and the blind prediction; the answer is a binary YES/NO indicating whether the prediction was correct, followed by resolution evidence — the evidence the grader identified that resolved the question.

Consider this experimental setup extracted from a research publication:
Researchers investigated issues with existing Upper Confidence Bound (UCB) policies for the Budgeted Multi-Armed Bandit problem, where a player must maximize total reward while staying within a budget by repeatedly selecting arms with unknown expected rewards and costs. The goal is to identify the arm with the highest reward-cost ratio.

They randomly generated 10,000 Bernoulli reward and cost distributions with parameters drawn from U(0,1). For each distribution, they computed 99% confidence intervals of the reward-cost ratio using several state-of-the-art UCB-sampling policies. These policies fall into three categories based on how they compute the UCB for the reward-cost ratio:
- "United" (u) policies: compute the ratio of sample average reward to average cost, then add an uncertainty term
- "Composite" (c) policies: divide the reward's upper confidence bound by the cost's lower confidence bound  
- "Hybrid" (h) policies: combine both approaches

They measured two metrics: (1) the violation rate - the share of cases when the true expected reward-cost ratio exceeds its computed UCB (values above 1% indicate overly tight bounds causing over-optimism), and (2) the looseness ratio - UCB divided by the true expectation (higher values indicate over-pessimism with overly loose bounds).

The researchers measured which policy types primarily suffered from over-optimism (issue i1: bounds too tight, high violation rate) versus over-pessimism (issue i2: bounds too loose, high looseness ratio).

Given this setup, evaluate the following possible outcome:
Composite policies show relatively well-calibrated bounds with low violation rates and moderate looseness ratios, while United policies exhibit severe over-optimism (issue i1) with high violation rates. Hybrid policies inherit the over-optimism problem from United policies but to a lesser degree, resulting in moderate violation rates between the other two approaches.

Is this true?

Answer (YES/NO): NO